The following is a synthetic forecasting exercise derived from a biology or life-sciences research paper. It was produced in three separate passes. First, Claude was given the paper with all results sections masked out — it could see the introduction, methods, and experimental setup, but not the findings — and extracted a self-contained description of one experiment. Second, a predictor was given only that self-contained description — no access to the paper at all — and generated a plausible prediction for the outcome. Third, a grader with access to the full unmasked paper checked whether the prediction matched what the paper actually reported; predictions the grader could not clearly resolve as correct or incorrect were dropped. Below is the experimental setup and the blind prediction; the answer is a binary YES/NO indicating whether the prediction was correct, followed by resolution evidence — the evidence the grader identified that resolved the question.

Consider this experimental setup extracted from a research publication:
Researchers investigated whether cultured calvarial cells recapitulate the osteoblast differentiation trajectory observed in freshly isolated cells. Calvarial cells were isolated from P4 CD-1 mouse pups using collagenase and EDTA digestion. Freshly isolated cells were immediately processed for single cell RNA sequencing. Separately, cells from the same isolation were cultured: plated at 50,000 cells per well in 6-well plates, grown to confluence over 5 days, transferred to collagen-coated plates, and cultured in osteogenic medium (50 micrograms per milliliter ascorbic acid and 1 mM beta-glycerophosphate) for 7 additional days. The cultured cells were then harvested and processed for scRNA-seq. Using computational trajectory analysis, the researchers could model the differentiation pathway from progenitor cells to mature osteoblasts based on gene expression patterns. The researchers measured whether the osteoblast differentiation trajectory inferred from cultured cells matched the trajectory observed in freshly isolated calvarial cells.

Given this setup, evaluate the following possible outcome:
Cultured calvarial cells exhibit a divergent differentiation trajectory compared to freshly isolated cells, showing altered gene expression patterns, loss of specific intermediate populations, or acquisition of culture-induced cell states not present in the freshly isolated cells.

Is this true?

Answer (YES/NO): YES